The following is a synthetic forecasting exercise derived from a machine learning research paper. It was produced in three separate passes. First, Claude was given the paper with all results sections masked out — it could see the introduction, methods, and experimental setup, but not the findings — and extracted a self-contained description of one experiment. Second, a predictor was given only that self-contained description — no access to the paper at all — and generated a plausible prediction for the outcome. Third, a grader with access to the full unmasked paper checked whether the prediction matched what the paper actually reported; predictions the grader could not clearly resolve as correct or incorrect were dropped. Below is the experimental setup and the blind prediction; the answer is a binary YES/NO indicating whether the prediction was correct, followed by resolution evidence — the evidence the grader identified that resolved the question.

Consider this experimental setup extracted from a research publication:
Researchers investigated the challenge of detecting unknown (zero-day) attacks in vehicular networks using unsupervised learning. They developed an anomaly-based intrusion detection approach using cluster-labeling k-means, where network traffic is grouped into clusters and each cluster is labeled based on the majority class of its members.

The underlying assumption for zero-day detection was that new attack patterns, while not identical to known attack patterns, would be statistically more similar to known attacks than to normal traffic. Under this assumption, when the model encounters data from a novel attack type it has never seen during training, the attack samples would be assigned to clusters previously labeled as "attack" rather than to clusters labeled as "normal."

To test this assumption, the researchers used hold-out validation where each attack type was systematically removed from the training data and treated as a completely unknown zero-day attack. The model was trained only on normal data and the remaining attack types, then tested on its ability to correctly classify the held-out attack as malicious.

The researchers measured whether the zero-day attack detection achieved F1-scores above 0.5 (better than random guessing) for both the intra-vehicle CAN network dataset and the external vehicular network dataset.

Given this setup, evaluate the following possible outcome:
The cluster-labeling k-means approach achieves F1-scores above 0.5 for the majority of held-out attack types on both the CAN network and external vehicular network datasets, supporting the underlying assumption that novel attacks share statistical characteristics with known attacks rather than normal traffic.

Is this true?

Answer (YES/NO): YES